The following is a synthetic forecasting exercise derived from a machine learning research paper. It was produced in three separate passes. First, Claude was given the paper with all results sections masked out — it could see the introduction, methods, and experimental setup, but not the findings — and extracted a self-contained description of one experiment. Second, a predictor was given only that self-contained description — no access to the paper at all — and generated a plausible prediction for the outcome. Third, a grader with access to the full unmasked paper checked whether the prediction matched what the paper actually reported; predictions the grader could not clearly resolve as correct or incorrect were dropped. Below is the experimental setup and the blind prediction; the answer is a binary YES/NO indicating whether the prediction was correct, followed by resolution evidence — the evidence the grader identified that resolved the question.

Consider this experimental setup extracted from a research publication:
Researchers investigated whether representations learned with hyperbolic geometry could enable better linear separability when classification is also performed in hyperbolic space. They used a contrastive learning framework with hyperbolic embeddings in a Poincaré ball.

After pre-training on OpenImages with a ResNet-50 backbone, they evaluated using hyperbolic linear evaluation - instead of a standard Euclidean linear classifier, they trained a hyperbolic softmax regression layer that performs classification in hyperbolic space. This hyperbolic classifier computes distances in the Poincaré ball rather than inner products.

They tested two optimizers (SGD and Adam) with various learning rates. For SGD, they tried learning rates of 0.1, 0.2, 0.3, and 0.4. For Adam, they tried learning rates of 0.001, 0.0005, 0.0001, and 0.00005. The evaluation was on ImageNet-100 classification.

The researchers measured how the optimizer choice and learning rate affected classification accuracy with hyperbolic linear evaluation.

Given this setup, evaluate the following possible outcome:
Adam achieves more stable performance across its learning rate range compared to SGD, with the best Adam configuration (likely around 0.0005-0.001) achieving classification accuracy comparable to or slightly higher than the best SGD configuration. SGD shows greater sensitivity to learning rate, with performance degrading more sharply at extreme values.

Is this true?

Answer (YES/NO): NO